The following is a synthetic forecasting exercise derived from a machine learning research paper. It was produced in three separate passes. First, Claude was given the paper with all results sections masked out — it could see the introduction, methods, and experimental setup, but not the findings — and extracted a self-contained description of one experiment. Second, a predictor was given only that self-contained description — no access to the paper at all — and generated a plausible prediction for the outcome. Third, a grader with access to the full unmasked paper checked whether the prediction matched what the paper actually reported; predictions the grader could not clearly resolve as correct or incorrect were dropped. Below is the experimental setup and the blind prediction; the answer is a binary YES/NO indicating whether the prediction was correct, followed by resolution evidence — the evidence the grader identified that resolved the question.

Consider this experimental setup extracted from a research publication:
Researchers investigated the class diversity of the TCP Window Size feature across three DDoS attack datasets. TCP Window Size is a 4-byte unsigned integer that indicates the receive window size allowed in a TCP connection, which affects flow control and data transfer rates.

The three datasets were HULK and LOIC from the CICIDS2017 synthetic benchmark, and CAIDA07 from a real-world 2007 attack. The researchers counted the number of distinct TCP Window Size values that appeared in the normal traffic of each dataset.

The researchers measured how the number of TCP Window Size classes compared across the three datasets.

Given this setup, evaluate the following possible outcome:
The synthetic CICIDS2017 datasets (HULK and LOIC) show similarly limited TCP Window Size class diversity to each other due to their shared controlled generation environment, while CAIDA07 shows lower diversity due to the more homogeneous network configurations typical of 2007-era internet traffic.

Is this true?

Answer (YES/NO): NO